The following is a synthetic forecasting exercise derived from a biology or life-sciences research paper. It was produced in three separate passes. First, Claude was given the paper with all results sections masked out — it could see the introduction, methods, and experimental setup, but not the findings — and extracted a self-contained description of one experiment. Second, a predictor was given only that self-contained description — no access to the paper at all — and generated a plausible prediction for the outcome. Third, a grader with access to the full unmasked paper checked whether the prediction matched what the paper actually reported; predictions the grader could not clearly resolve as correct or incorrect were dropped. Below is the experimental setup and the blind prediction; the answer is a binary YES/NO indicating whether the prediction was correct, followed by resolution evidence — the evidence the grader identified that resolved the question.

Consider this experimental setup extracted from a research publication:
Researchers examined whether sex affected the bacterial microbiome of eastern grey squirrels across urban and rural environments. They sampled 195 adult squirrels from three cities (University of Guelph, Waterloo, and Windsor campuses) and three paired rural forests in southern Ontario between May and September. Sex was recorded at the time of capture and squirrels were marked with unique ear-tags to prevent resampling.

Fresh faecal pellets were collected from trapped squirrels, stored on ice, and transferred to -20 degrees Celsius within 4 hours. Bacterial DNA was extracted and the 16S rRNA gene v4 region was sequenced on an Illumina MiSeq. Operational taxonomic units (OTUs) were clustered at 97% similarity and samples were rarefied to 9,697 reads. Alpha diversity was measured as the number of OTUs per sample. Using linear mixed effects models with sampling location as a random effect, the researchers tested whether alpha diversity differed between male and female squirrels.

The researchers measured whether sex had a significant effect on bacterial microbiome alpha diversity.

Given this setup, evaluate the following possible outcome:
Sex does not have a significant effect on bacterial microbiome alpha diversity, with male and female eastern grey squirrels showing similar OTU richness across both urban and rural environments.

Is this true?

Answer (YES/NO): YES